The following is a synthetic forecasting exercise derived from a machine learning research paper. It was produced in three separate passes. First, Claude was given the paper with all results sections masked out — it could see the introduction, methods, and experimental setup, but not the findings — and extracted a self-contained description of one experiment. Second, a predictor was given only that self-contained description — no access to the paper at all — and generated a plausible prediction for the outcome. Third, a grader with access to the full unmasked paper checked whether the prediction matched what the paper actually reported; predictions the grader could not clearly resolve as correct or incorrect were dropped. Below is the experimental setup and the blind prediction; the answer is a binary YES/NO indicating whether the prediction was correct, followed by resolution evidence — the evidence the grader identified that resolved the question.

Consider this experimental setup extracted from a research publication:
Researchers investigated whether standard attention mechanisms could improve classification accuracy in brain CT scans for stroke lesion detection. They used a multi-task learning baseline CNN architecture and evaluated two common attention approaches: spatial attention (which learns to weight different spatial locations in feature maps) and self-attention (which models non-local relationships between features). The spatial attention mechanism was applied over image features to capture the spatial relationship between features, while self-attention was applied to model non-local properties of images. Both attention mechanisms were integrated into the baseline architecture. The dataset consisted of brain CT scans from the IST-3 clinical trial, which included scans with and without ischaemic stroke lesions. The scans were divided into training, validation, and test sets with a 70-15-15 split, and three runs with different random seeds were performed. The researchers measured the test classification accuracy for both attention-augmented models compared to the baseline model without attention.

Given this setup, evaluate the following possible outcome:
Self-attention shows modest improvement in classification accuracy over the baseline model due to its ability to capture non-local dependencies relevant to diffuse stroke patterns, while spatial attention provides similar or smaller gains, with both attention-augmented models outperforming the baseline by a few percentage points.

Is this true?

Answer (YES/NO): NO